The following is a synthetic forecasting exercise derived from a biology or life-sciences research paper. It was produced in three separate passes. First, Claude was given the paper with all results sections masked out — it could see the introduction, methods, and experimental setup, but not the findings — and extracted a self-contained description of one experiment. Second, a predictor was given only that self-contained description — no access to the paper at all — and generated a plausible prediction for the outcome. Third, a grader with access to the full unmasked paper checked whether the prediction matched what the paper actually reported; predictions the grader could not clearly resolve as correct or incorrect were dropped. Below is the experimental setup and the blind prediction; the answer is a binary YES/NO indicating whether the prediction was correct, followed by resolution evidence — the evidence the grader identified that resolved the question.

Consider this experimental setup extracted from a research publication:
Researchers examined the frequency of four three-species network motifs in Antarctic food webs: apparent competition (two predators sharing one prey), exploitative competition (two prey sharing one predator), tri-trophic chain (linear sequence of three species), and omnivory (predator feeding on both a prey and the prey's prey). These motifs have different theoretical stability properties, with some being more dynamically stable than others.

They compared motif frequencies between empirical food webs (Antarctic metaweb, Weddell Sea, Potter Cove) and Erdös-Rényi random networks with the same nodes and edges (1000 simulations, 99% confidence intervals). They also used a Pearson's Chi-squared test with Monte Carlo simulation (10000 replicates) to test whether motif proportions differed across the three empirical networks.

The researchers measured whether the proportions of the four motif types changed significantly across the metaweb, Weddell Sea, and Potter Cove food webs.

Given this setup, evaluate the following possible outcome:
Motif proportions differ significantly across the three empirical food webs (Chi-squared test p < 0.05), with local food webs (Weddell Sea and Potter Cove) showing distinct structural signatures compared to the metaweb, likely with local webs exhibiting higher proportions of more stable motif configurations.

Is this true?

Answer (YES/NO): NO